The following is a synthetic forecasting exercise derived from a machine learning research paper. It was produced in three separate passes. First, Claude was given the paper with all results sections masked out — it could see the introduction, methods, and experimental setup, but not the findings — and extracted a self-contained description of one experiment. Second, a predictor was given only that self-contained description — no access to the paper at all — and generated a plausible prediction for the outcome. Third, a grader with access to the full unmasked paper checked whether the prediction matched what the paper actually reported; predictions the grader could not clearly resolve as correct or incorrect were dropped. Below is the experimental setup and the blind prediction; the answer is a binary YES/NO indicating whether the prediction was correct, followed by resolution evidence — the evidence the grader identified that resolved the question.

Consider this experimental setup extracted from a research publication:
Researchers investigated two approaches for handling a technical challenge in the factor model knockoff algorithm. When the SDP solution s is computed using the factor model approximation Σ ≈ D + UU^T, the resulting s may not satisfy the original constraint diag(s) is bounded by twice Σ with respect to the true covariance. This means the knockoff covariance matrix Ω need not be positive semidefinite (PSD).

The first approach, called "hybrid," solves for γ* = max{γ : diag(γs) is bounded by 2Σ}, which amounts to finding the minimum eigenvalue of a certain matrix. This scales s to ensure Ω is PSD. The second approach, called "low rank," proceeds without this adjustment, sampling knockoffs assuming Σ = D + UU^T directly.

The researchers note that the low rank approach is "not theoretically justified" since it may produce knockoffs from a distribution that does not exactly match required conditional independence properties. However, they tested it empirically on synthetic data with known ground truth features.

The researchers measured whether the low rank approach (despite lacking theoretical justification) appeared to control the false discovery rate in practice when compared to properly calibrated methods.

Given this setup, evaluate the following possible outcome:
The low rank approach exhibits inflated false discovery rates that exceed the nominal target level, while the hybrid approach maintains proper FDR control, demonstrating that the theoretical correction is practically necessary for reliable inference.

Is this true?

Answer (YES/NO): NO